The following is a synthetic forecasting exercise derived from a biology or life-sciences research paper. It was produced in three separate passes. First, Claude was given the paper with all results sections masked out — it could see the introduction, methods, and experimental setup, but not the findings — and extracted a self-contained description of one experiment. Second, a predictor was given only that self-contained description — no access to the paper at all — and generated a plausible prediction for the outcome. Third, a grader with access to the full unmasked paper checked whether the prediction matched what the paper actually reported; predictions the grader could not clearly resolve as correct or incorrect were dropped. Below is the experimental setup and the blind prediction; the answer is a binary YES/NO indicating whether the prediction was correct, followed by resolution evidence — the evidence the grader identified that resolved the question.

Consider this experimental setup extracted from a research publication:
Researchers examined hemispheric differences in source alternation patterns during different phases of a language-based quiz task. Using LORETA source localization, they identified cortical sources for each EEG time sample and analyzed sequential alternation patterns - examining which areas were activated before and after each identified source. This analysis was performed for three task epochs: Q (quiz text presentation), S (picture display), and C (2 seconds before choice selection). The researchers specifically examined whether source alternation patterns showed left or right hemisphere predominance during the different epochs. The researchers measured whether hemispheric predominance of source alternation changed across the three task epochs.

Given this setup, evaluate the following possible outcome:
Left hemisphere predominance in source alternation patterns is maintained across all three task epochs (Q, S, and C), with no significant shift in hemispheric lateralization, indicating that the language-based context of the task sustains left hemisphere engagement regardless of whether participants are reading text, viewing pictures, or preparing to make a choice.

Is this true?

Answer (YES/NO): NO